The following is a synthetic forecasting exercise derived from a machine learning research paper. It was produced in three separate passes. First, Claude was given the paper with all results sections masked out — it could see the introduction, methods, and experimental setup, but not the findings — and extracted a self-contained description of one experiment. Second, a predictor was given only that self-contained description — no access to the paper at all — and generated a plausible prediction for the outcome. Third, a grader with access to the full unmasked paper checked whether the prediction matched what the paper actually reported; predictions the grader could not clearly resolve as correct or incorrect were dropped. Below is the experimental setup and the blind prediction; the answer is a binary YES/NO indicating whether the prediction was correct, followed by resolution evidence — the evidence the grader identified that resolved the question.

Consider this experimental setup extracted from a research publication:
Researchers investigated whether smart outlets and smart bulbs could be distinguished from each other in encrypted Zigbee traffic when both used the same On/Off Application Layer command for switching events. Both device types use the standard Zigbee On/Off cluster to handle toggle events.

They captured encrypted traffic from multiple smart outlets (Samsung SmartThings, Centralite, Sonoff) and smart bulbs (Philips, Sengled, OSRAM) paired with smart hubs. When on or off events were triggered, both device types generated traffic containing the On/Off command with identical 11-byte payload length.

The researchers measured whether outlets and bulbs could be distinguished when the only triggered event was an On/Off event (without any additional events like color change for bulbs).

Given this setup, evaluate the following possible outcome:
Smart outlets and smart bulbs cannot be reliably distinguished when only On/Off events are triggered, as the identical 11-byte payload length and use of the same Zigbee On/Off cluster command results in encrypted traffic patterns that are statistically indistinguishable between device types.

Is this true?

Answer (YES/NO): YES